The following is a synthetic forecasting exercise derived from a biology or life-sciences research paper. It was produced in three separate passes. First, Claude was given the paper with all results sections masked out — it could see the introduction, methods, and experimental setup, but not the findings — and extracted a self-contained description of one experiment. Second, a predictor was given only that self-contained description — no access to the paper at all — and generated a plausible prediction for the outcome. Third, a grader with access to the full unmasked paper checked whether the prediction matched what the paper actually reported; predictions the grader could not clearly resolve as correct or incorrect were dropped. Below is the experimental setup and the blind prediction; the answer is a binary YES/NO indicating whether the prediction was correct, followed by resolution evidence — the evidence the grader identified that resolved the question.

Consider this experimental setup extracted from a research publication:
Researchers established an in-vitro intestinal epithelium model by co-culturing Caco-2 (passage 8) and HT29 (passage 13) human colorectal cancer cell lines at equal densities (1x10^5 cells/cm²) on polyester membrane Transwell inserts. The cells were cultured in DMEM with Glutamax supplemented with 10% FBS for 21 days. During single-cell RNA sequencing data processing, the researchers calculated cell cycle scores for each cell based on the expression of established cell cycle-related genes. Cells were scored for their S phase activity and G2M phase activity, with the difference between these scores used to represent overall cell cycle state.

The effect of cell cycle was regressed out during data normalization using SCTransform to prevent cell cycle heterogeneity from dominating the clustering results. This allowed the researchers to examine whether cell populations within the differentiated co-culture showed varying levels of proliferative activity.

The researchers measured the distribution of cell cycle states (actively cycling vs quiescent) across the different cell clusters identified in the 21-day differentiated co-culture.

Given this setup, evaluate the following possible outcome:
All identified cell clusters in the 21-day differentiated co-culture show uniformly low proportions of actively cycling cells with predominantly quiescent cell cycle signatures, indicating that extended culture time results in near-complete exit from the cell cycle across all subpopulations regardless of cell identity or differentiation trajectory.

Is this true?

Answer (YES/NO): NO